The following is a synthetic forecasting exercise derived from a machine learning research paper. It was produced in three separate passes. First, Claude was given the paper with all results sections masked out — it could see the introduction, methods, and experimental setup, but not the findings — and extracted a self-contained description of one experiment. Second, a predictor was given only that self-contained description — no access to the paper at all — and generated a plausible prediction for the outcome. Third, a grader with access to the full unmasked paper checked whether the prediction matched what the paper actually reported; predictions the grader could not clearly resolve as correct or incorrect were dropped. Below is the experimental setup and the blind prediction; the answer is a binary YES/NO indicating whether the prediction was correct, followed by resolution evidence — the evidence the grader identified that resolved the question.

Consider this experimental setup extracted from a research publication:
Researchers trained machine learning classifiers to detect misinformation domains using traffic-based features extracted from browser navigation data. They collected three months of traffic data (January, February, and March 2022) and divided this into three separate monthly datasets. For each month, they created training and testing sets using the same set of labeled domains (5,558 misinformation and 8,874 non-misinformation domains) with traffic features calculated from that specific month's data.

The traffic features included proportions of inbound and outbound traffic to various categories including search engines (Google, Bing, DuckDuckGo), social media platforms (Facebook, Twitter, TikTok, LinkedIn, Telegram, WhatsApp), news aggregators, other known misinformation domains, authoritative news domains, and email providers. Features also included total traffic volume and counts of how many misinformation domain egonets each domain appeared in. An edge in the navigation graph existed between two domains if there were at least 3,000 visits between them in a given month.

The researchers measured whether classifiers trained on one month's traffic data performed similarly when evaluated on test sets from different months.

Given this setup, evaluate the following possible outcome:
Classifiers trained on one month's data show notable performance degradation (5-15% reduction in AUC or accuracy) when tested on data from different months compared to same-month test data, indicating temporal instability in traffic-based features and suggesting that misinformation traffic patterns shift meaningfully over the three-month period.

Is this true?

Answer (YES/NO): NO